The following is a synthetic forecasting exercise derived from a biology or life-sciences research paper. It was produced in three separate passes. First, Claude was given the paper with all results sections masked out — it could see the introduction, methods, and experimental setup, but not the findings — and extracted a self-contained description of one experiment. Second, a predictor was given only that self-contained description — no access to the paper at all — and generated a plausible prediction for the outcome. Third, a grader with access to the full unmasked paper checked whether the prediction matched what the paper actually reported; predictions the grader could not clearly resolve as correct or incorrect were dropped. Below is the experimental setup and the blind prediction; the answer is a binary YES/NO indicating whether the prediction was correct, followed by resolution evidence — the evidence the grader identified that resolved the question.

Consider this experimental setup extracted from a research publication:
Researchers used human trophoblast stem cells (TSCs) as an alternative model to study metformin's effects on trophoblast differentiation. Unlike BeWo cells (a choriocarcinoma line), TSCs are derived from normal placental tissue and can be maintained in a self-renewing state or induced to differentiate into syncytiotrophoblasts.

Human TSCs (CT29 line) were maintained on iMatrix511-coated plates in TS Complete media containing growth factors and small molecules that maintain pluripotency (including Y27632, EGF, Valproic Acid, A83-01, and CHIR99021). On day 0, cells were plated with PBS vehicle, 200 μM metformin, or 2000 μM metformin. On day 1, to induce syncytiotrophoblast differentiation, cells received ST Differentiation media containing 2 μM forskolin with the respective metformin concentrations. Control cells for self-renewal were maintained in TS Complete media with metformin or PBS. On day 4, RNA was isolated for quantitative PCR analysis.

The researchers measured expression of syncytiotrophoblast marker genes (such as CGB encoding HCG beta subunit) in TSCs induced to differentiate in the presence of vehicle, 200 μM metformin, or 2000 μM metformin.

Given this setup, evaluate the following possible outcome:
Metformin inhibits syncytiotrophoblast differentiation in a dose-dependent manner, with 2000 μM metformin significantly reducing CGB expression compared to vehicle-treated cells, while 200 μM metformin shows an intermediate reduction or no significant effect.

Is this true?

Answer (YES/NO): NO